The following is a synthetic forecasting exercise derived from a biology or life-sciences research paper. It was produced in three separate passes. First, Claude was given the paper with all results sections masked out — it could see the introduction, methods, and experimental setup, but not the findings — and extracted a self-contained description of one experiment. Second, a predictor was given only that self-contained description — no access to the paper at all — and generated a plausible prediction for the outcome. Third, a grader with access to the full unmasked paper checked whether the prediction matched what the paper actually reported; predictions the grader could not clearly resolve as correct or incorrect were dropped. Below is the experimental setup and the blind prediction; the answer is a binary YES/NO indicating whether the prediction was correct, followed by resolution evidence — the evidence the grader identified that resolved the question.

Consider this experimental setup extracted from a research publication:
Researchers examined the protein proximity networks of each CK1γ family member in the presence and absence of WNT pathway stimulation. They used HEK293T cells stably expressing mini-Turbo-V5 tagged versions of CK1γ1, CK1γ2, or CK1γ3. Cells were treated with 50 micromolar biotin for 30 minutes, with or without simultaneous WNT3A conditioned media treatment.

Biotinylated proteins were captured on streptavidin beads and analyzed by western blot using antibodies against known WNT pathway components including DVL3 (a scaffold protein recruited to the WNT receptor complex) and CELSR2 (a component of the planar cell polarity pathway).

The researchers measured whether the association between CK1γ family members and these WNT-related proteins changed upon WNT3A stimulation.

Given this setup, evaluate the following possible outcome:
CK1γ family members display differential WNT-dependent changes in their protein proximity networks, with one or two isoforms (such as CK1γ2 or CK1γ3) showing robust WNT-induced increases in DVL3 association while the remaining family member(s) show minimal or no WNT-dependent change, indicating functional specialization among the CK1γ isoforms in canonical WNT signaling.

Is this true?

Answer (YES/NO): NO